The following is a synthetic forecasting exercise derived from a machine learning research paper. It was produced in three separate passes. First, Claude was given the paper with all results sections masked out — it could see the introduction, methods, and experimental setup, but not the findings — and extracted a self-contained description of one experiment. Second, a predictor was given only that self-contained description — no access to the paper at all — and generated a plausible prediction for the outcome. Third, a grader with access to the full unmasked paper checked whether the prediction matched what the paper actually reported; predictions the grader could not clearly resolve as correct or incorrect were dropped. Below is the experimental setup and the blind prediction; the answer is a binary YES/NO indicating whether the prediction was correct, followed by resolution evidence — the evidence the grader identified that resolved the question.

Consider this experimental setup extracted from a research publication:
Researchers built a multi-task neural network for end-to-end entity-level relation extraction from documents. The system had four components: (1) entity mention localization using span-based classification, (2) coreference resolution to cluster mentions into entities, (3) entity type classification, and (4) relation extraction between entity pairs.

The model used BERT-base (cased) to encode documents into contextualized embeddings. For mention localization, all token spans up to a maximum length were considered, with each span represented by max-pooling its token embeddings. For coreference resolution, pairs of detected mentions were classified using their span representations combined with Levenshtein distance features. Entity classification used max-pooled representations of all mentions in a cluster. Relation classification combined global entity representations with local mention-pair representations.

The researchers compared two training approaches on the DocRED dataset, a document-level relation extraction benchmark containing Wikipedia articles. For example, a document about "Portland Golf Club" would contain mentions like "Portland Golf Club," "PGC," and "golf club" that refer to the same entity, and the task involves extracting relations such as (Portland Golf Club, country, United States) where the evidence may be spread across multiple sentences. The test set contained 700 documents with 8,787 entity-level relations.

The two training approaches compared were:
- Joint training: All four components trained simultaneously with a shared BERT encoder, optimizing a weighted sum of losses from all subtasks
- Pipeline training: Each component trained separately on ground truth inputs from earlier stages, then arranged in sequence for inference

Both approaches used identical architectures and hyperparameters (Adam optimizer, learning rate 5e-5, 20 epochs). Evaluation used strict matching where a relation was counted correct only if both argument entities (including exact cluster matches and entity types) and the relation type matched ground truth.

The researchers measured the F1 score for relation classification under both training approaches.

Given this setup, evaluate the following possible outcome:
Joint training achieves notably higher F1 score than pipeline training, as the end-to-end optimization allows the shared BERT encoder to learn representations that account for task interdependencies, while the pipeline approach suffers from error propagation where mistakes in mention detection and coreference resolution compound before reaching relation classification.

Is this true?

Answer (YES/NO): NO